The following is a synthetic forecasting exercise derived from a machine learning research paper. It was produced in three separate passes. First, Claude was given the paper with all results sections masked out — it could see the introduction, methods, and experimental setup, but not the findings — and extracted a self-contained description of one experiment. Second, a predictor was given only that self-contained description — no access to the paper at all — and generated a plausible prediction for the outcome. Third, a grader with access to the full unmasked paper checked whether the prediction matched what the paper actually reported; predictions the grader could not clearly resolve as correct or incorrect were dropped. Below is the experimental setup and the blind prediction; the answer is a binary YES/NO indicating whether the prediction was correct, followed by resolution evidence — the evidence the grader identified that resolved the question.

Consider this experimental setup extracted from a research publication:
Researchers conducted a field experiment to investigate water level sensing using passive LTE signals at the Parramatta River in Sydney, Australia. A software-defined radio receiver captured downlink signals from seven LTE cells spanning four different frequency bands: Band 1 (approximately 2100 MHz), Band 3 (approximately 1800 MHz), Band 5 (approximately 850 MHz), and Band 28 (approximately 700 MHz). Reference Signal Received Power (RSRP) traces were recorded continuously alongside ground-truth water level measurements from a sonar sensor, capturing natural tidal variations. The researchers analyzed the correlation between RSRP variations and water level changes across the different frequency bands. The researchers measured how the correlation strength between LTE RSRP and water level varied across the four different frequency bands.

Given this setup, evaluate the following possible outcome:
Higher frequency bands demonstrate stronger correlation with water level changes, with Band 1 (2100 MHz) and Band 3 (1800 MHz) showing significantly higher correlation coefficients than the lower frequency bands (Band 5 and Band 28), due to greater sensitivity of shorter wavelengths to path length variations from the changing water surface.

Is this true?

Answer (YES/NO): NO